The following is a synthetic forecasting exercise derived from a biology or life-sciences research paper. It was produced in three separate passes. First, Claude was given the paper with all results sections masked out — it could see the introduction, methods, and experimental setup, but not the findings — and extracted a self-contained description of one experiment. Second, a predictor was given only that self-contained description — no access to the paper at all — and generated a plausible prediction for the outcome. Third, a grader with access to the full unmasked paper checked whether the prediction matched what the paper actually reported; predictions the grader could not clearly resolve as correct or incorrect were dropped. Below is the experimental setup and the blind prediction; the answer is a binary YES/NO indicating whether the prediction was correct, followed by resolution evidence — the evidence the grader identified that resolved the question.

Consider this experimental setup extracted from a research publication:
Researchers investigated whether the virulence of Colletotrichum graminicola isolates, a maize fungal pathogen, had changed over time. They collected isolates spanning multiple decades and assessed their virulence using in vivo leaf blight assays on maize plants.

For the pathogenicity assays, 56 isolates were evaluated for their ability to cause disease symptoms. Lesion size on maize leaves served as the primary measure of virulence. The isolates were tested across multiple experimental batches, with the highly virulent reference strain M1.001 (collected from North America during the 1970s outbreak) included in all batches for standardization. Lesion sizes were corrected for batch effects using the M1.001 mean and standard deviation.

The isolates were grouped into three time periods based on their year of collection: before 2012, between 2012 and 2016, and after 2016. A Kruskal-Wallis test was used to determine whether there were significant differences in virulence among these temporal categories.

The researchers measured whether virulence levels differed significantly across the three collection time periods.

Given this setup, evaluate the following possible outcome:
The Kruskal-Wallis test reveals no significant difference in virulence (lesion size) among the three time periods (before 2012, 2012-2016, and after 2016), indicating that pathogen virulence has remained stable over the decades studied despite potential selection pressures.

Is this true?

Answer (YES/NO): NO